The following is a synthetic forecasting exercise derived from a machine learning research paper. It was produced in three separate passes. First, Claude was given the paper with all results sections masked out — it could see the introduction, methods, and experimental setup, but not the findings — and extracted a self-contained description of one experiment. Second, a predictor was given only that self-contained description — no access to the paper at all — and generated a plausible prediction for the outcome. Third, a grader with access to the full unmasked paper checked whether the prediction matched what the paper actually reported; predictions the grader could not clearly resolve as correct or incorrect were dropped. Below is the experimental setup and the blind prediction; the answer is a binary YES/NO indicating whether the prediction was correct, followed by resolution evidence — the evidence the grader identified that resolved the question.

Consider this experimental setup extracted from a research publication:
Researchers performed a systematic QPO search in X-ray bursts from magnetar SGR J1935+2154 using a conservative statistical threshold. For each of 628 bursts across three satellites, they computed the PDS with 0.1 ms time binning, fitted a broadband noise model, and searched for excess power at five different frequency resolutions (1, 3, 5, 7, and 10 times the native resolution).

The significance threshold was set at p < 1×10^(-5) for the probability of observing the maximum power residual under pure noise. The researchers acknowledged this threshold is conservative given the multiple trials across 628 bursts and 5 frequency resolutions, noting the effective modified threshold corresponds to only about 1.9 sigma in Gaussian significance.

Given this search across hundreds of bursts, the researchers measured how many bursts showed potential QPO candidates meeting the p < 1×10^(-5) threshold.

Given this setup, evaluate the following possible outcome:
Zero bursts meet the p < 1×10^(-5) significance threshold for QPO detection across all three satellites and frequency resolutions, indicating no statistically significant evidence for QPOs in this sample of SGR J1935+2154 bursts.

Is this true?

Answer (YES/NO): NO